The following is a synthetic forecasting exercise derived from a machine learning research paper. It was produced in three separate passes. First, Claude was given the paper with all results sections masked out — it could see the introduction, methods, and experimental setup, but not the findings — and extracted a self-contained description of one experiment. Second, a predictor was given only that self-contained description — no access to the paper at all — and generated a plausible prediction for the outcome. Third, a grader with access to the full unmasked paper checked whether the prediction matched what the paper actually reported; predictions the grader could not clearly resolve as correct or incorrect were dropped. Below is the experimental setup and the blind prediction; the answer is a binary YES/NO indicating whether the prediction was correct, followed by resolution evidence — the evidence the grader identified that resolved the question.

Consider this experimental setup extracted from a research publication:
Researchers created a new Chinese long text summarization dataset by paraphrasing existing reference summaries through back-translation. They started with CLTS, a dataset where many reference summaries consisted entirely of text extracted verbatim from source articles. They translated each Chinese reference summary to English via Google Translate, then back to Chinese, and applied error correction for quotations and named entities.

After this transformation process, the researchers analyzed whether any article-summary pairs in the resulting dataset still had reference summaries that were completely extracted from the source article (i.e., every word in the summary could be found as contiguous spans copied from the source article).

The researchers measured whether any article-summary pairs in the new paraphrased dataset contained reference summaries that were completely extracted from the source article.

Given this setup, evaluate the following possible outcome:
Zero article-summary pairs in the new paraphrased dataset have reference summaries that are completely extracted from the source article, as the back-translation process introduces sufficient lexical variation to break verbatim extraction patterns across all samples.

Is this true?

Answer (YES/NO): YES